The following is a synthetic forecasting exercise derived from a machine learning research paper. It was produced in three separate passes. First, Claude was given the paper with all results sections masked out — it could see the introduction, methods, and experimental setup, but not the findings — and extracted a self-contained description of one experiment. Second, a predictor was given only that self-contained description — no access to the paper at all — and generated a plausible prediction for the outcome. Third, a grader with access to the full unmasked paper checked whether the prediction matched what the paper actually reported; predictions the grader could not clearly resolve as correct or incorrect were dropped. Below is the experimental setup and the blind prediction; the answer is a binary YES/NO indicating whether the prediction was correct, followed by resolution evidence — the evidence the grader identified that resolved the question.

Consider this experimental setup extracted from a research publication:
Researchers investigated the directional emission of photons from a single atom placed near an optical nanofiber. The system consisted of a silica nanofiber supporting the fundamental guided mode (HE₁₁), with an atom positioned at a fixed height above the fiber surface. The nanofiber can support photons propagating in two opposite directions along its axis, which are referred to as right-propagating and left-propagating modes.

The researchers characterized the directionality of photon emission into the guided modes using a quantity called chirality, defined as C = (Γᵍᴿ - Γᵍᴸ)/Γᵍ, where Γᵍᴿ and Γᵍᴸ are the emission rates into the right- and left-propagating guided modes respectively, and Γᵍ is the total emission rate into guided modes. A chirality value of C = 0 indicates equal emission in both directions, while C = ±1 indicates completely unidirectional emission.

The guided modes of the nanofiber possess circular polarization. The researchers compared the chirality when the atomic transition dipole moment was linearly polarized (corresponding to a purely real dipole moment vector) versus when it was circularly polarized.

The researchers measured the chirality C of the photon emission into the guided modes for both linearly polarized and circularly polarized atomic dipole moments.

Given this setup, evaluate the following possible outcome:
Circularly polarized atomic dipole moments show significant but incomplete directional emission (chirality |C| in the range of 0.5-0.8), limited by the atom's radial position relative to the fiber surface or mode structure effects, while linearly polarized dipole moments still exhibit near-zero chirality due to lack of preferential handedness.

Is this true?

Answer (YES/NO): NO